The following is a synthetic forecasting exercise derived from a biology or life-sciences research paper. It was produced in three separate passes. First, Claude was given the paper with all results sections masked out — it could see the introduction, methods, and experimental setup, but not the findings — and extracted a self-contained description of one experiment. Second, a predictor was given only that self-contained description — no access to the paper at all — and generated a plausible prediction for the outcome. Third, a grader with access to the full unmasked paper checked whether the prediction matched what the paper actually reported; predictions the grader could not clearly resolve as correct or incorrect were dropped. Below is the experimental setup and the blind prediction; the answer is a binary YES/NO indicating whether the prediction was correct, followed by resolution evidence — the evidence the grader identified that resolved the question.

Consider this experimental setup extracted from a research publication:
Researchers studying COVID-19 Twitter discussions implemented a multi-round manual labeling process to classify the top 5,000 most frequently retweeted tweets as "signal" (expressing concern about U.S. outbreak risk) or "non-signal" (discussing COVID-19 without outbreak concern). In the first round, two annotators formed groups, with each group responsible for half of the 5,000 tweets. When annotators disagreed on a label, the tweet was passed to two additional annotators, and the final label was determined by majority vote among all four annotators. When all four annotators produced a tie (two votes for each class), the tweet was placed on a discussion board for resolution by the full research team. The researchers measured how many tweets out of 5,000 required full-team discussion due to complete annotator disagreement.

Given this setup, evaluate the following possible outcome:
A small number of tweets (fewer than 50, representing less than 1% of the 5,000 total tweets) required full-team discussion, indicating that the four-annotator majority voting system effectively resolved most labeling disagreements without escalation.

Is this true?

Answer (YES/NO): NO